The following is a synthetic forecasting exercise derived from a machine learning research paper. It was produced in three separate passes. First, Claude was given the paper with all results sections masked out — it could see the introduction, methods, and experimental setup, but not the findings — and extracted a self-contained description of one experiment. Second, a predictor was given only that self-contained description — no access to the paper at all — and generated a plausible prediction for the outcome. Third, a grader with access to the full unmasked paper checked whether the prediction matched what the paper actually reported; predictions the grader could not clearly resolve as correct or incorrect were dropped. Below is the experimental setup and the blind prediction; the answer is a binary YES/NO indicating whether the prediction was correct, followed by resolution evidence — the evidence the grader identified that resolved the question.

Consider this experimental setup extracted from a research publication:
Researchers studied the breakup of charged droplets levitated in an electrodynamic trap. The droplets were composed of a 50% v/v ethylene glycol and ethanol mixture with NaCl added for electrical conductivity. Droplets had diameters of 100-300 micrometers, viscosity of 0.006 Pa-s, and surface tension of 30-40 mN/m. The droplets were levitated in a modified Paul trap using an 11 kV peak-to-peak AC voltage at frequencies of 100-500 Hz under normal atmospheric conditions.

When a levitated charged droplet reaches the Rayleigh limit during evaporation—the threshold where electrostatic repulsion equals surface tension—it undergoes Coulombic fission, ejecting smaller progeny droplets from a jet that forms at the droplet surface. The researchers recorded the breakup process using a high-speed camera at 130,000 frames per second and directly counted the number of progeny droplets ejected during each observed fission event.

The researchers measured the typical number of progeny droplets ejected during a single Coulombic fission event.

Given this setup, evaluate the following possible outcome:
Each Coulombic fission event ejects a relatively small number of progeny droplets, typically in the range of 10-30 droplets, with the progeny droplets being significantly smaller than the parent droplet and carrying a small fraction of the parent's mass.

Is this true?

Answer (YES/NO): NO